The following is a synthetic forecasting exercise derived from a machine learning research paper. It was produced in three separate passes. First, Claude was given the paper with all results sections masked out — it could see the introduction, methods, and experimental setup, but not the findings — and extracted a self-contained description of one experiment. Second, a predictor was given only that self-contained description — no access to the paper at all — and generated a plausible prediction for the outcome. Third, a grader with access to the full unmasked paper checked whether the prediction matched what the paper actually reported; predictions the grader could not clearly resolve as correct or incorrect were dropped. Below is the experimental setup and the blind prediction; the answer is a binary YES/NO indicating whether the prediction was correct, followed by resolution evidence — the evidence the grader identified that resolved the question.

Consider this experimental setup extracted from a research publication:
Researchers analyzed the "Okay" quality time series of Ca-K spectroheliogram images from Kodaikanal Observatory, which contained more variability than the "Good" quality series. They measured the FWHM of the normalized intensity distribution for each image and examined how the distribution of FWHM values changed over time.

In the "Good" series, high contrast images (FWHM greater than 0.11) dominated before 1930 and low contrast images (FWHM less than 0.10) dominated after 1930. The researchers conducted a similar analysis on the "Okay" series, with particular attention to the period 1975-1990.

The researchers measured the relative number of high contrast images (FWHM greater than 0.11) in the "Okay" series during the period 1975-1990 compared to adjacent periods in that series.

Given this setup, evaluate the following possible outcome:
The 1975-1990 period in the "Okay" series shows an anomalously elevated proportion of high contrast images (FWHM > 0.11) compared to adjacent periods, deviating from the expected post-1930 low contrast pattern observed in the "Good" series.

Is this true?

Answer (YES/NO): YES